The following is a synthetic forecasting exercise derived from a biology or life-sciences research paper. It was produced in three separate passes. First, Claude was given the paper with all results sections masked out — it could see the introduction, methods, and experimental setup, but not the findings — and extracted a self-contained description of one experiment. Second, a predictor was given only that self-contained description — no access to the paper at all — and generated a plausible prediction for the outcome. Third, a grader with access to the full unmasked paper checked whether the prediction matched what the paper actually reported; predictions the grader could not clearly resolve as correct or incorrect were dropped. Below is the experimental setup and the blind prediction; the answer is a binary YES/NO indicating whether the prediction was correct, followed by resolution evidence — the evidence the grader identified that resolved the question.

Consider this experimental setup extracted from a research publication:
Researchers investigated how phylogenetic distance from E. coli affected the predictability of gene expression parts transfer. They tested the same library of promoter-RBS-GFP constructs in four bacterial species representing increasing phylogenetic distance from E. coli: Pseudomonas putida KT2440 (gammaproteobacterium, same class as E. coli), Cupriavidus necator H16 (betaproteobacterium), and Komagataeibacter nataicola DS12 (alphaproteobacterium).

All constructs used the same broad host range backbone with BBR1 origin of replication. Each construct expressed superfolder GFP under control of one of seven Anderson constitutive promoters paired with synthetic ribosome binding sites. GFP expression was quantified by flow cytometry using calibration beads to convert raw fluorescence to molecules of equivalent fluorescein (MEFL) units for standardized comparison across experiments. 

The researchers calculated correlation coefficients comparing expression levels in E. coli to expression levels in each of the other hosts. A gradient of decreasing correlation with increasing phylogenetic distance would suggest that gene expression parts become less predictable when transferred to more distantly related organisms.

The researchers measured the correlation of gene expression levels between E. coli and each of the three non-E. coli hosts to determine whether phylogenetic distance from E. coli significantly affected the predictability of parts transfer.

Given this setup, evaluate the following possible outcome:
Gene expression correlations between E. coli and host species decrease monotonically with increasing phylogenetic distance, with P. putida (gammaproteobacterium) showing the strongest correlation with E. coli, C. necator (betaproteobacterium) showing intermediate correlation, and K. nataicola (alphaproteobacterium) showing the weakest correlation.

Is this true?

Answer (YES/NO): NO